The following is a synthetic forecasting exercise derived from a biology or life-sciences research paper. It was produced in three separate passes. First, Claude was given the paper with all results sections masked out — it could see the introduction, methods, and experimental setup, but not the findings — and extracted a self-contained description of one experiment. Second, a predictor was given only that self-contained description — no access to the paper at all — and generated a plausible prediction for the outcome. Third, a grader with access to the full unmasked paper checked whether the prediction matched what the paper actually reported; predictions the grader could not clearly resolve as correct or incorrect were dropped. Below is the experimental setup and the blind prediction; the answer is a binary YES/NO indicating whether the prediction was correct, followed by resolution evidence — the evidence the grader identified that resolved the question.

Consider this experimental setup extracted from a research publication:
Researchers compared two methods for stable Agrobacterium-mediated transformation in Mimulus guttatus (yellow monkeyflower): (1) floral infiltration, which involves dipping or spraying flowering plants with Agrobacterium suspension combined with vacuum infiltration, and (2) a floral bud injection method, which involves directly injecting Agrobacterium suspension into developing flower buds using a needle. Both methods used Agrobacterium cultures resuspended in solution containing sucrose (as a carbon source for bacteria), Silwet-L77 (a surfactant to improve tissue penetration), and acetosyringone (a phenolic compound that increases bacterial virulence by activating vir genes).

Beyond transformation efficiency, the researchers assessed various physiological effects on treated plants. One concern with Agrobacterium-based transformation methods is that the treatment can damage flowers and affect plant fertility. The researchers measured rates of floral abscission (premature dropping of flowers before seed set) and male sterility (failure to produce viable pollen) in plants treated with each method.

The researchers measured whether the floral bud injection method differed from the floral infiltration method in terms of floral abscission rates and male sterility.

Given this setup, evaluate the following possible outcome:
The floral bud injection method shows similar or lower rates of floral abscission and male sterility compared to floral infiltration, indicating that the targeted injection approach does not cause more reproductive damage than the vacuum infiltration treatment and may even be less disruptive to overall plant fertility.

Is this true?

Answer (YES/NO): YES